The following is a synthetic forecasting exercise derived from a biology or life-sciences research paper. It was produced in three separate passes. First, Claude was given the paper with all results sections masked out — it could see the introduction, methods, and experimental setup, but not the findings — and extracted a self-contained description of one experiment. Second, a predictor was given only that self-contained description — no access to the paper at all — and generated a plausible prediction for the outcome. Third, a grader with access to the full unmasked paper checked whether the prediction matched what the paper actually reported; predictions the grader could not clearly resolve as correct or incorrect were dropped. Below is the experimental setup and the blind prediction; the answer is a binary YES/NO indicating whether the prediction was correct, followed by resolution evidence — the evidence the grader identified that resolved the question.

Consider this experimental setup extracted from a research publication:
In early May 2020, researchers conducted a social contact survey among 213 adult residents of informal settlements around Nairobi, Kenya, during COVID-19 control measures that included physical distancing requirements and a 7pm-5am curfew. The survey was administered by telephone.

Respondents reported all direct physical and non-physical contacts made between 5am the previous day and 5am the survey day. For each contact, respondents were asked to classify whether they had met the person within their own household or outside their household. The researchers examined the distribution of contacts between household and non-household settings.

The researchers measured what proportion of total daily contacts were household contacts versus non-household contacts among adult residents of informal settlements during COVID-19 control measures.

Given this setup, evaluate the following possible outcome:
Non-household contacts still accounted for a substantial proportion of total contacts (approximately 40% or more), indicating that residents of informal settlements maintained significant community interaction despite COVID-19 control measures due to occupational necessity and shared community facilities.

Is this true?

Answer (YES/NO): YES